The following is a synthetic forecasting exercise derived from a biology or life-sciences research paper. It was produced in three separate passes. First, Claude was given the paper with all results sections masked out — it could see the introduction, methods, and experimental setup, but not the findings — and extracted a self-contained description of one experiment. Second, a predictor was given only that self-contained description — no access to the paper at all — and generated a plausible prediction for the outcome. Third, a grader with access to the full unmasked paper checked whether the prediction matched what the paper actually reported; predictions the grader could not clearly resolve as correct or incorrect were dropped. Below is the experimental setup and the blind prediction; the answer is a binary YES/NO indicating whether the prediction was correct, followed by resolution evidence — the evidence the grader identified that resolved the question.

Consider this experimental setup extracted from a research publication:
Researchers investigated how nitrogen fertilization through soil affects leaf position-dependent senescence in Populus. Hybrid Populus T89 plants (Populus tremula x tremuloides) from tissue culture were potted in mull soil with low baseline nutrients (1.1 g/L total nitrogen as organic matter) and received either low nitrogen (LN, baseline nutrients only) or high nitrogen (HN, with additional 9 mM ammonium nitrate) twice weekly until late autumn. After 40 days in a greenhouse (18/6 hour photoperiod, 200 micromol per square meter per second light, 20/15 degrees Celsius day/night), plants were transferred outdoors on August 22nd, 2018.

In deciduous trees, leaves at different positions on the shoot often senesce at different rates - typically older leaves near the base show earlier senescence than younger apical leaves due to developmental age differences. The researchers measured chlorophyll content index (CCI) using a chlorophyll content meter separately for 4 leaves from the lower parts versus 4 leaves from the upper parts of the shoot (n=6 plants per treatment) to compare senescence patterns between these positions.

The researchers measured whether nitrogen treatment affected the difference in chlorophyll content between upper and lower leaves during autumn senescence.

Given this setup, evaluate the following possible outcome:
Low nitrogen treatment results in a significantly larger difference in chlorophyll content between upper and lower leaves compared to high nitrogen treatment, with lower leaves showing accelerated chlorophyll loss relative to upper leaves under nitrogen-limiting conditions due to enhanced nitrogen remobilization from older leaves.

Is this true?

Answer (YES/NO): YES